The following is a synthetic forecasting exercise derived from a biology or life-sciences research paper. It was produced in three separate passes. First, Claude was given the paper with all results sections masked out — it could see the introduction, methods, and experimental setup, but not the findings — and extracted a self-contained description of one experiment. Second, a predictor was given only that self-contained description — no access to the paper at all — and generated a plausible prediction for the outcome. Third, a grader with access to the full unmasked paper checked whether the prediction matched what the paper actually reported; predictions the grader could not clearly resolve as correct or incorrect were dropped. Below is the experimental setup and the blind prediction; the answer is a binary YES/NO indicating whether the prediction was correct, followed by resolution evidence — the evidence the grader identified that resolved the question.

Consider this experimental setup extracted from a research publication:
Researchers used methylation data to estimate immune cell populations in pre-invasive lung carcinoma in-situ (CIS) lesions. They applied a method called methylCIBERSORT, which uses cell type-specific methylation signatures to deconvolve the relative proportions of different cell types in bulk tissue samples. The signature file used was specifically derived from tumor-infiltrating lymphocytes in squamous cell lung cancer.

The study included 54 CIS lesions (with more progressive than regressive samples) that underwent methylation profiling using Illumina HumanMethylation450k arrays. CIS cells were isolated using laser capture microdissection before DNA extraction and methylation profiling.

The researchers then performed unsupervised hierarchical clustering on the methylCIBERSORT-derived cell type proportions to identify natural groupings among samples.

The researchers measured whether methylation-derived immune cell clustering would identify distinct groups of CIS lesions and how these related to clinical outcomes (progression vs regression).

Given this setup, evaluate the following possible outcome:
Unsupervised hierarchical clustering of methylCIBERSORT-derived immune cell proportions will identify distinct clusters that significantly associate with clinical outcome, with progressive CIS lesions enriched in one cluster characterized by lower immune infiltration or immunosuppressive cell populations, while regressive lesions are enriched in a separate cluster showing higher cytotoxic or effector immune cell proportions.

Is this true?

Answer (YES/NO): NO